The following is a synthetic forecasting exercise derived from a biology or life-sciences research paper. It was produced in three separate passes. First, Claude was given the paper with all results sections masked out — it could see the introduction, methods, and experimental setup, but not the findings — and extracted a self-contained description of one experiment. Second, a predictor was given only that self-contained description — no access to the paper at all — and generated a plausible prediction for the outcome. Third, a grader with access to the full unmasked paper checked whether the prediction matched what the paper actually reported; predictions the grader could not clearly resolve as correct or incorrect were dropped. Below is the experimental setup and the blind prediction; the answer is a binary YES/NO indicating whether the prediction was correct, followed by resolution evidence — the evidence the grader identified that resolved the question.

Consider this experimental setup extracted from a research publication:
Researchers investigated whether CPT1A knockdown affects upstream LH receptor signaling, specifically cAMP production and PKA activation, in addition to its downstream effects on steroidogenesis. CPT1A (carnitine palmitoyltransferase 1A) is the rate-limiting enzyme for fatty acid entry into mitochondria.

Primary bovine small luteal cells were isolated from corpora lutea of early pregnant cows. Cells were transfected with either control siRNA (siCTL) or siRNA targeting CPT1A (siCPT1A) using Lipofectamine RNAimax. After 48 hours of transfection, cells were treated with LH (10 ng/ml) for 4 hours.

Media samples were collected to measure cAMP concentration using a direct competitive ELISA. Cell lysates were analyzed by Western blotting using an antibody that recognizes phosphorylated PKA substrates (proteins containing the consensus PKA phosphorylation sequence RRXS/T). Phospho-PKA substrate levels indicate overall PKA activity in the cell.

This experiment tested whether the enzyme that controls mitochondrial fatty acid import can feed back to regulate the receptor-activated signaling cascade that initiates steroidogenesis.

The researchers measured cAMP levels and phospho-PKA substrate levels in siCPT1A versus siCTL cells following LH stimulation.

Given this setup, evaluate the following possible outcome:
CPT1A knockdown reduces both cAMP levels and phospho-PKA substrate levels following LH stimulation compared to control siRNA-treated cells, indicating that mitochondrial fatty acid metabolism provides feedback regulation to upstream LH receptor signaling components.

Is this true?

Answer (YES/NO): YES